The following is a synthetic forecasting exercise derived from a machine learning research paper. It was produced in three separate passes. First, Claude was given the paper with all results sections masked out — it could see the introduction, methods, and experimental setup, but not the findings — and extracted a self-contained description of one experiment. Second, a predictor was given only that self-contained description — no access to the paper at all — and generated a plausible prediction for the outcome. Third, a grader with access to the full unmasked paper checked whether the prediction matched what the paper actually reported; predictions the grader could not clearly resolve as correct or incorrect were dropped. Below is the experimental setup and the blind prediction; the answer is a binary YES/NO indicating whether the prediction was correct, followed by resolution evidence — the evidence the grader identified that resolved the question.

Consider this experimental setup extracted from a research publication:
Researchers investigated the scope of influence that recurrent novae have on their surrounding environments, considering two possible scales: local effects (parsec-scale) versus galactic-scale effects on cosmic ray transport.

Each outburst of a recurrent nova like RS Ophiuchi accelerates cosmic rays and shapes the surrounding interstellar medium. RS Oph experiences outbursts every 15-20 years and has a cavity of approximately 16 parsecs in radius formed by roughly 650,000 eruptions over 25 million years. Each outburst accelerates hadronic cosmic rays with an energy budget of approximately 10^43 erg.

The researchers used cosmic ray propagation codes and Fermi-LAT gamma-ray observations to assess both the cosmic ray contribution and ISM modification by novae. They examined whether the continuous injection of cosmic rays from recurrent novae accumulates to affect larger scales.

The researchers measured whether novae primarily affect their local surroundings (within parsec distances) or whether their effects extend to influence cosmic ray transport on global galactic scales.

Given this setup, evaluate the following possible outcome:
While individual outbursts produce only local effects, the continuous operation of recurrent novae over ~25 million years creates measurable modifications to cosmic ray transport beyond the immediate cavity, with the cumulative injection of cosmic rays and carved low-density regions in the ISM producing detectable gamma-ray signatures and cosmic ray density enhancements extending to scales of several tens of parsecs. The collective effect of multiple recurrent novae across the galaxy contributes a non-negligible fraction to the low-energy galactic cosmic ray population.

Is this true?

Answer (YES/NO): NO